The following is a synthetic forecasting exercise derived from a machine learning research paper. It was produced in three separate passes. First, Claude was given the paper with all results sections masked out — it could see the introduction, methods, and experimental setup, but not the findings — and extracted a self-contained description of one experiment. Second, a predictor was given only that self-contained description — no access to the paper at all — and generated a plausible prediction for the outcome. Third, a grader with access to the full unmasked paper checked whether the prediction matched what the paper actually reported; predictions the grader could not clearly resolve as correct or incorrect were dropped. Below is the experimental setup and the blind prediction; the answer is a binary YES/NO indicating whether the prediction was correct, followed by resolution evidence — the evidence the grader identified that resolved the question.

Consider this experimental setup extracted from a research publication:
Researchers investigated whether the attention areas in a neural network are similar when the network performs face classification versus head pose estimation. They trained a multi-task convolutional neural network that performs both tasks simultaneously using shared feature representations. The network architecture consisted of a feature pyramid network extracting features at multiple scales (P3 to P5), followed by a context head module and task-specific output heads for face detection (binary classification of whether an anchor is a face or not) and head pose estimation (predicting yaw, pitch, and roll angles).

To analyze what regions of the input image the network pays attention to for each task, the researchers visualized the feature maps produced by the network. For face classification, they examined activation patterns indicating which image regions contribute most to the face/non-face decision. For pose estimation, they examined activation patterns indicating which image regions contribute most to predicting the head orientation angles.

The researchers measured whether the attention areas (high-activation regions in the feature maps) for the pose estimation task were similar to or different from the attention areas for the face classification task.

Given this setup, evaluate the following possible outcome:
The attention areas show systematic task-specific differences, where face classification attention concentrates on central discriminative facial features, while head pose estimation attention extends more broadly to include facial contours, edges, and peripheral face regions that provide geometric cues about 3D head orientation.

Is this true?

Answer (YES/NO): NO